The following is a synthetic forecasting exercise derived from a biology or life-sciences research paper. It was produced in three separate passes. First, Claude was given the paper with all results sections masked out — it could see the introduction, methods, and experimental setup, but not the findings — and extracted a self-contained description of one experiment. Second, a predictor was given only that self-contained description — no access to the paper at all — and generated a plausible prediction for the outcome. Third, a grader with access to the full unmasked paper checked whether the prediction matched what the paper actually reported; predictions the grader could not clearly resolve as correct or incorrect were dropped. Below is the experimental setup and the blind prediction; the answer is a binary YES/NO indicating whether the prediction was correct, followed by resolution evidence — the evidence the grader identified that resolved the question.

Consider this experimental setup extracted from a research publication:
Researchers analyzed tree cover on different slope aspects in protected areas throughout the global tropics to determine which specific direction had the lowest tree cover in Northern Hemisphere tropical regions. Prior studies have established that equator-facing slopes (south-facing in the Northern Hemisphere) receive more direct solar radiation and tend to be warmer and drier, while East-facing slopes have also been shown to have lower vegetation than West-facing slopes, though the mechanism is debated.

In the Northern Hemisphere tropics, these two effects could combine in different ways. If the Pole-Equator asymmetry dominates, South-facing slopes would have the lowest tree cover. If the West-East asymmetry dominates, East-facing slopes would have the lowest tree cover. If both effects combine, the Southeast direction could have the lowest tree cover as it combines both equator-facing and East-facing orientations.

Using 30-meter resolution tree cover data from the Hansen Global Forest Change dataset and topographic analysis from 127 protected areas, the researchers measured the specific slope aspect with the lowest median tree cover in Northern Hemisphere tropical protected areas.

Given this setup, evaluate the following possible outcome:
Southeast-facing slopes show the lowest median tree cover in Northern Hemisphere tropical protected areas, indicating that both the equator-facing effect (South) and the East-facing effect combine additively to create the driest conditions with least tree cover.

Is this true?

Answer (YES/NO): YES